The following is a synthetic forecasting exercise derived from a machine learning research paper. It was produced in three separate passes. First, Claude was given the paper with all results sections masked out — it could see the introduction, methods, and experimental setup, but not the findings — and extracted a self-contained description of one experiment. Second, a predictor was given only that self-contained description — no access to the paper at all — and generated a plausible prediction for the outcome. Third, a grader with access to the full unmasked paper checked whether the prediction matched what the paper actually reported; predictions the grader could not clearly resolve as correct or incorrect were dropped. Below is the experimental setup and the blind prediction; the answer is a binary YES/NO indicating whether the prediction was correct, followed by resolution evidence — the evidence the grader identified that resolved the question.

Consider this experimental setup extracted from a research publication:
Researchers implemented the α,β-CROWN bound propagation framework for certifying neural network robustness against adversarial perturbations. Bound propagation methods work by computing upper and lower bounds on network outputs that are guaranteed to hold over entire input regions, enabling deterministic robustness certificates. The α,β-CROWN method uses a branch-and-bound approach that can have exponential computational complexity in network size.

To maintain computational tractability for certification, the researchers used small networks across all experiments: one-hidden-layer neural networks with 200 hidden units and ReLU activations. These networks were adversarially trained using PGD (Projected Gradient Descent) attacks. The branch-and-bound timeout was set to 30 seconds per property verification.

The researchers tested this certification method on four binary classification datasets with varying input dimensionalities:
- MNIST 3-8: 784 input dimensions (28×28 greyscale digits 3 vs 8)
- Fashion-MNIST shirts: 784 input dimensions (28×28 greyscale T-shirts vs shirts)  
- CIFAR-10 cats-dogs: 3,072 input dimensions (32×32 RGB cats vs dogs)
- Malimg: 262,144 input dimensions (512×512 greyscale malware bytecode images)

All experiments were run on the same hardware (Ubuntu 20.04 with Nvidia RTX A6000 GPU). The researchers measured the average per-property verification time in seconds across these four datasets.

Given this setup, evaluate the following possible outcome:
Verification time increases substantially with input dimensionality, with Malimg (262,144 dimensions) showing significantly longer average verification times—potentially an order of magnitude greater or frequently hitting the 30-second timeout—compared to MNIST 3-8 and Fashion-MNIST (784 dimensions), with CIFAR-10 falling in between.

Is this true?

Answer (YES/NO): NO